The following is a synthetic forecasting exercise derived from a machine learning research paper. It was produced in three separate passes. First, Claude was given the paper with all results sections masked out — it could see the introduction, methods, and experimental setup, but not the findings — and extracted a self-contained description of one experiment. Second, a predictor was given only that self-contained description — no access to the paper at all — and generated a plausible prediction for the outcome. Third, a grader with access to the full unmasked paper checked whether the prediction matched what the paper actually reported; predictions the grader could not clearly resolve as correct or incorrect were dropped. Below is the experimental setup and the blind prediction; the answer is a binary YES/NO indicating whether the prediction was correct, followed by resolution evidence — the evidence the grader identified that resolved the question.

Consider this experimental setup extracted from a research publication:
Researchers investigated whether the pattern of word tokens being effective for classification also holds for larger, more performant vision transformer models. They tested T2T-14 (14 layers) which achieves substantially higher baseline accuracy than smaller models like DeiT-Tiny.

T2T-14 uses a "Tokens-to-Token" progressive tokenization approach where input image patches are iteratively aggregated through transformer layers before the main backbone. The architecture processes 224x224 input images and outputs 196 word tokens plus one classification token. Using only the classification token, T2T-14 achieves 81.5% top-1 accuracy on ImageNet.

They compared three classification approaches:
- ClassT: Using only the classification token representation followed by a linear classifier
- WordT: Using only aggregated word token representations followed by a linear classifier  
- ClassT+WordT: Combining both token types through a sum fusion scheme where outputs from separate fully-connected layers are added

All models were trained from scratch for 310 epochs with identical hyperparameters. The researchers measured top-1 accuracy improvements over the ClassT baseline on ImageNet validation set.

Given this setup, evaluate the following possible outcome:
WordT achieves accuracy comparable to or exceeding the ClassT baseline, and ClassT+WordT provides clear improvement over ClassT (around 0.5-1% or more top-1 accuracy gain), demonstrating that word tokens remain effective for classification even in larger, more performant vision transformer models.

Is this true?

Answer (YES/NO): YES